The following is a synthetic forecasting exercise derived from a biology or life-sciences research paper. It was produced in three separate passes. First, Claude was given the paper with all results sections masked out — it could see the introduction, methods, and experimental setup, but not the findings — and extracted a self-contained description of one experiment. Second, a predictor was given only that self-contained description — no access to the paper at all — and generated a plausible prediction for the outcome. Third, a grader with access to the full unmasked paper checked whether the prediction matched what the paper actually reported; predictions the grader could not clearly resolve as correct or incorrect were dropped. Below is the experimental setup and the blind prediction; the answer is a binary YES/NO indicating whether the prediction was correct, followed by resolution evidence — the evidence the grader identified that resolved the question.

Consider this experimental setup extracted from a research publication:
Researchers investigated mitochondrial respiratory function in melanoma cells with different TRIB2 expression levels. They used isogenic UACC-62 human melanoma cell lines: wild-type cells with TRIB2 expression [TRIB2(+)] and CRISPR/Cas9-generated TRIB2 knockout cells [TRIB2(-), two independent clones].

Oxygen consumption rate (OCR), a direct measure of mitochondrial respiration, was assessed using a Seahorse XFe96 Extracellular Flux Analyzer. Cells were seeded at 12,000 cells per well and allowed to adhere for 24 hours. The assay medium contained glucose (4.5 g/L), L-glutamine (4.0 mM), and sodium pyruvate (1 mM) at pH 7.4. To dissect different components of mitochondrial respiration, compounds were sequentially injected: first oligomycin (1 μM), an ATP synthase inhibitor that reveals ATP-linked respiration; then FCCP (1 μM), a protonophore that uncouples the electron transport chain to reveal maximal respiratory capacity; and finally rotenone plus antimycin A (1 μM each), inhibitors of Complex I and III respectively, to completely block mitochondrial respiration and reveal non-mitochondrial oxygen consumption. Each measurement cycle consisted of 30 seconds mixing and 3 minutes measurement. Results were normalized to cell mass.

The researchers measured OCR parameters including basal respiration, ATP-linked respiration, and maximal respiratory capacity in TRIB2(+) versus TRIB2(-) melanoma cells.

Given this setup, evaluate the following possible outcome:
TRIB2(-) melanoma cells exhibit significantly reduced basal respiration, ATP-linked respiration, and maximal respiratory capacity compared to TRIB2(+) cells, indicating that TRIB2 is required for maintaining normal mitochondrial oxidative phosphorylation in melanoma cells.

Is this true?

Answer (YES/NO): NO